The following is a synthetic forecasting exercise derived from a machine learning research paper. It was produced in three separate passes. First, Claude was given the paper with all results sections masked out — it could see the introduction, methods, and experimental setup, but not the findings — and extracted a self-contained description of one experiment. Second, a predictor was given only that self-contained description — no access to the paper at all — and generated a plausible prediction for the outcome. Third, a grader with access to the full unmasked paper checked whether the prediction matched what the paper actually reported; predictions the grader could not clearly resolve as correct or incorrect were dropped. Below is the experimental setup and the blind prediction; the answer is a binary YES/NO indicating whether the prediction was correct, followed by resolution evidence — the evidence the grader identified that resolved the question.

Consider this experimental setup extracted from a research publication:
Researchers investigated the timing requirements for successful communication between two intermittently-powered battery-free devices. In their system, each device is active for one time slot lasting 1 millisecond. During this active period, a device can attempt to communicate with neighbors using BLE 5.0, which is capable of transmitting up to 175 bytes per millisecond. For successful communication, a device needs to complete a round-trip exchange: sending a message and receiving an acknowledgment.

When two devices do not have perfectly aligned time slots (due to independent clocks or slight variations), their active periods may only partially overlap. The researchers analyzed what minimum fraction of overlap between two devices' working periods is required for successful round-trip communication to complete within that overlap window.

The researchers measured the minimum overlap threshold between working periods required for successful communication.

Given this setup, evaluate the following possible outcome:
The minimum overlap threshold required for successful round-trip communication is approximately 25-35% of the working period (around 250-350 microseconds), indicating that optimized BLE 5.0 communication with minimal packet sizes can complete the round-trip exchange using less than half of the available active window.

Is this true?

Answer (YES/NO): NO